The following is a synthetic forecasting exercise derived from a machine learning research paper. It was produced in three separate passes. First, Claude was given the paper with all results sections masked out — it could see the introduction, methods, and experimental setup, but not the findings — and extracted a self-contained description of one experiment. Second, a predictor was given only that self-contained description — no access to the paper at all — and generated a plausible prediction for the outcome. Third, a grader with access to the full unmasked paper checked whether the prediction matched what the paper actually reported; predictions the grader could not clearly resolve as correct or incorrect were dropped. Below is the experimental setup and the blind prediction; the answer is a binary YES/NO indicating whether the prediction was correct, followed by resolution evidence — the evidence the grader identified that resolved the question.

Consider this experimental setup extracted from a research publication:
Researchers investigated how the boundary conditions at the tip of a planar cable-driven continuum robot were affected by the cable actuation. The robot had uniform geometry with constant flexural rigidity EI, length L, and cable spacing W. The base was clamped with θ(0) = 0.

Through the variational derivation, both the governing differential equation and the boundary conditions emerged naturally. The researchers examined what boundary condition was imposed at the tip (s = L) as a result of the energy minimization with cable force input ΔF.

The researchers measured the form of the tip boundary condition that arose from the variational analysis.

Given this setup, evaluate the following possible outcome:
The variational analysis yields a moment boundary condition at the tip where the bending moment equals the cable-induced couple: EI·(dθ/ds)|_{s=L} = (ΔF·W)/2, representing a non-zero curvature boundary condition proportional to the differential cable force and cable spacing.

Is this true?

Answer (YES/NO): YES